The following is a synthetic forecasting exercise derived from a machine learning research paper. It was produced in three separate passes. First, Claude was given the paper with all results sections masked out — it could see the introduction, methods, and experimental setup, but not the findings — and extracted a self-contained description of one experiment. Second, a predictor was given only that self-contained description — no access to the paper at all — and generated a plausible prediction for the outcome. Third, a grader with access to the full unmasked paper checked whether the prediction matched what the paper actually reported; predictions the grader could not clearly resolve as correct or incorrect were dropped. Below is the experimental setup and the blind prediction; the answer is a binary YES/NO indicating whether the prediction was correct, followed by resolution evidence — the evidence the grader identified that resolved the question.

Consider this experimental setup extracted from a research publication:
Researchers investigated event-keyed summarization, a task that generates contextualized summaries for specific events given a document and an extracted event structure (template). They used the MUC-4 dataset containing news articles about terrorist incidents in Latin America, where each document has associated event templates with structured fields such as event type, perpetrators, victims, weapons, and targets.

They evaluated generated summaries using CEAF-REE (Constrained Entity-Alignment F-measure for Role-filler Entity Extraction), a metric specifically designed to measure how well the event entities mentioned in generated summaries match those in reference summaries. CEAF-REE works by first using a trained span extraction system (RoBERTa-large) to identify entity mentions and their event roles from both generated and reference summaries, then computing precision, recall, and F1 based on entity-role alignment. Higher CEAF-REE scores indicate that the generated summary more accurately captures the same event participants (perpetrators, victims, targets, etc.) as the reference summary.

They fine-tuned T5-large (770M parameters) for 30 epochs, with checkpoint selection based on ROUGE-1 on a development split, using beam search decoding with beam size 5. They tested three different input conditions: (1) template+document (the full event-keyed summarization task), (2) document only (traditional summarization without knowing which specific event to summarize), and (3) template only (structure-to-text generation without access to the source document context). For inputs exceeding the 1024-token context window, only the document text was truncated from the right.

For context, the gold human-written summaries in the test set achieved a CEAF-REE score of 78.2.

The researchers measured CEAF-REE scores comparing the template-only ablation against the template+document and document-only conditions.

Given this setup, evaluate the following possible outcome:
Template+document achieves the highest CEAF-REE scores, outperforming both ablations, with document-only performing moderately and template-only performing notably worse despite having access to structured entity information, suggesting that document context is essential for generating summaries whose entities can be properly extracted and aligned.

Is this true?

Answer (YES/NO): NO